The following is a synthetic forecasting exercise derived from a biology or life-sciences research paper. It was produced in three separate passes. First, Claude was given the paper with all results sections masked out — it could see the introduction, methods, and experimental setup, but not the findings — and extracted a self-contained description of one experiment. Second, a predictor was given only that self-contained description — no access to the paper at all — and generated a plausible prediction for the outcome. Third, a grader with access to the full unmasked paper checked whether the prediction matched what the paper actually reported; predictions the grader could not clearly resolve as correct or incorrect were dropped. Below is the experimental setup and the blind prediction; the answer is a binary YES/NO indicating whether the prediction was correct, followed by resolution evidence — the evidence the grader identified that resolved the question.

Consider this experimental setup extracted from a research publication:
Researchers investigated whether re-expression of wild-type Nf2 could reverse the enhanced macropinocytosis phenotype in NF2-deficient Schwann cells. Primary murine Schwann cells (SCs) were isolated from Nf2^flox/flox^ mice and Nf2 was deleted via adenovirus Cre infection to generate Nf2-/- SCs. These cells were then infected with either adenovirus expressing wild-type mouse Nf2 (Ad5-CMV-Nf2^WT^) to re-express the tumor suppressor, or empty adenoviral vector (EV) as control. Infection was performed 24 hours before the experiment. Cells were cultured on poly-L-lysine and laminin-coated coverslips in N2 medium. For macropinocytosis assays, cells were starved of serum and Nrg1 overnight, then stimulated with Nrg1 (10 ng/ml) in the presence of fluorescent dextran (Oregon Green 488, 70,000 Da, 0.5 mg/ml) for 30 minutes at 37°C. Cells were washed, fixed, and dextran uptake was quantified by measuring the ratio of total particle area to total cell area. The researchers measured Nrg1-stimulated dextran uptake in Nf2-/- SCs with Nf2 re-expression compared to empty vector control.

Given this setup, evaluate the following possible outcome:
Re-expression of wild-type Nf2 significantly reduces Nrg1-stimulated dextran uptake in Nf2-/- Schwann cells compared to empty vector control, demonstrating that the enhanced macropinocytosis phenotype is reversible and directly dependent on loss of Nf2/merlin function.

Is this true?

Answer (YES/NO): YES